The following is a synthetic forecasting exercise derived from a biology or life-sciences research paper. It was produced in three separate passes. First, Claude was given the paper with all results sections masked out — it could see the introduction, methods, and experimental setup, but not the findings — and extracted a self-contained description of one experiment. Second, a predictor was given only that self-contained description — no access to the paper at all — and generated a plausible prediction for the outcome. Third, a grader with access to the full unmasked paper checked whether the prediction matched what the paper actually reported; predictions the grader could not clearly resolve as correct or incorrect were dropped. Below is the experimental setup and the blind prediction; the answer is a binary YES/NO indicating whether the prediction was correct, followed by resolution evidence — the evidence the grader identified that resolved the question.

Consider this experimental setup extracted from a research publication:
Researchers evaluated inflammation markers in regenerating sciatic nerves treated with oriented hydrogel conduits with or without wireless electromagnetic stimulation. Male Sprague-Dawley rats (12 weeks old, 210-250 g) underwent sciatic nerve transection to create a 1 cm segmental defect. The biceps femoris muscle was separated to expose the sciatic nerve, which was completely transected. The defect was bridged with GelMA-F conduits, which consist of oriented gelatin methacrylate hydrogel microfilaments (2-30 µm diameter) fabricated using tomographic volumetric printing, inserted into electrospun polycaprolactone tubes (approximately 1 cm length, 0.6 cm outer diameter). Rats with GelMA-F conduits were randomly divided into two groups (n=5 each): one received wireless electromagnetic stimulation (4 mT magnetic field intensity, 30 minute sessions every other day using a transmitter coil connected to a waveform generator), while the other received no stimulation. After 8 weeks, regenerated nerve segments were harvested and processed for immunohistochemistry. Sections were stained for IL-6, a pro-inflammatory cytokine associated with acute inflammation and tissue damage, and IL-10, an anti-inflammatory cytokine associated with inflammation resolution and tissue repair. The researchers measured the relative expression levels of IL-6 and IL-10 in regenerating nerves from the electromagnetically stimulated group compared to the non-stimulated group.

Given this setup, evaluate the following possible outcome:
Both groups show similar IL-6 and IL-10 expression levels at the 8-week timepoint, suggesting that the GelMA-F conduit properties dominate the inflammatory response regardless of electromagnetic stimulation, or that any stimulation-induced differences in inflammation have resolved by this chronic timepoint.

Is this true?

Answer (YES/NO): NO